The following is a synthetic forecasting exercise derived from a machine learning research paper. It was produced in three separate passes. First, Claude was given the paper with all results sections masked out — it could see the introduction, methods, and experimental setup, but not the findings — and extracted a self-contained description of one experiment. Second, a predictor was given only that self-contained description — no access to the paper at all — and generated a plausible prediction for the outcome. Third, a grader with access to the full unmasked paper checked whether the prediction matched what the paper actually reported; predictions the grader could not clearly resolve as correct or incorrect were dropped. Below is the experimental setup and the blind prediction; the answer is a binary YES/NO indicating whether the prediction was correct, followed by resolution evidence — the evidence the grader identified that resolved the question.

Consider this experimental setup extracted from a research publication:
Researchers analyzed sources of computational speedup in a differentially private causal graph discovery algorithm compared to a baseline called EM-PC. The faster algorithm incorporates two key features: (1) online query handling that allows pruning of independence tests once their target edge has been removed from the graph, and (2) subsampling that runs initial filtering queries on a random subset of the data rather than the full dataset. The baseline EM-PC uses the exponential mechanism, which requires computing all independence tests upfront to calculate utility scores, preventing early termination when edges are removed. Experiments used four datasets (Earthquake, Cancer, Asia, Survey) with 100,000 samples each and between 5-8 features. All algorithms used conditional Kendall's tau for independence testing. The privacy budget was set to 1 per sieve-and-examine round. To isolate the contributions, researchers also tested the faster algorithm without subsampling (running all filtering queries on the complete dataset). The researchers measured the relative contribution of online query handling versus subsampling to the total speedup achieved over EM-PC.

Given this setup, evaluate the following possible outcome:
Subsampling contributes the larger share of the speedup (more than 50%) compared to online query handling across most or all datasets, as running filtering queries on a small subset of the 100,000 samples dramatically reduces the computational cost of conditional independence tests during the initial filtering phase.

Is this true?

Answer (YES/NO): NO